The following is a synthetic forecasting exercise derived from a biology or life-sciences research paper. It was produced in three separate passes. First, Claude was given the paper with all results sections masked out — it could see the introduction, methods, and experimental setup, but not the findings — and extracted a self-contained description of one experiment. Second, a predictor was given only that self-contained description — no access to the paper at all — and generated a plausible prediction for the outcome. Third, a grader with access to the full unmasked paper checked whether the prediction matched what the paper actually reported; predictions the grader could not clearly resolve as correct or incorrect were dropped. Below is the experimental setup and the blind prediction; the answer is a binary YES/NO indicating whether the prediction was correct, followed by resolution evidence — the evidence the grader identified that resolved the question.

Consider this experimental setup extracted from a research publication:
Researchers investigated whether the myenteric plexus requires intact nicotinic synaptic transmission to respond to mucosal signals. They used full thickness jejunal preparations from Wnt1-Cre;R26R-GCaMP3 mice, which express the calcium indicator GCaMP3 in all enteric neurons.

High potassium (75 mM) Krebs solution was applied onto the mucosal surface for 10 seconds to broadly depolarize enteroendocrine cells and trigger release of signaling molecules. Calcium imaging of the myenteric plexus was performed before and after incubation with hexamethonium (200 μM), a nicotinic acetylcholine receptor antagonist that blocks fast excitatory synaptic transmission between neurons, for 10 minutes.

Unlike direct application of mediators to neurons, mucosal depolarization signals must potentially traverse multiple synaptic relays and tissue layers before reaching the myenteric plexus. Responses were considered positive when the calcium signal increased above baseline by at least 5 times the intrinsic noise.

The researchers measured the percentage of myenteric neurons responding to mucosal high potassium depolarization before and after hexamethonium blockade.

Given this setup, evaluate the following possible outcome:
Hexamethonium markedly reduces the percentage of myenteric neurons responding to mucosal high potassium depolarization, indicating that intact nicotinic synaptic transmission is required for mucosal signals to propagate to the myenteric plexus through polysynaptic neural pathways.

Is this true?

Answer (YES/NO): NO